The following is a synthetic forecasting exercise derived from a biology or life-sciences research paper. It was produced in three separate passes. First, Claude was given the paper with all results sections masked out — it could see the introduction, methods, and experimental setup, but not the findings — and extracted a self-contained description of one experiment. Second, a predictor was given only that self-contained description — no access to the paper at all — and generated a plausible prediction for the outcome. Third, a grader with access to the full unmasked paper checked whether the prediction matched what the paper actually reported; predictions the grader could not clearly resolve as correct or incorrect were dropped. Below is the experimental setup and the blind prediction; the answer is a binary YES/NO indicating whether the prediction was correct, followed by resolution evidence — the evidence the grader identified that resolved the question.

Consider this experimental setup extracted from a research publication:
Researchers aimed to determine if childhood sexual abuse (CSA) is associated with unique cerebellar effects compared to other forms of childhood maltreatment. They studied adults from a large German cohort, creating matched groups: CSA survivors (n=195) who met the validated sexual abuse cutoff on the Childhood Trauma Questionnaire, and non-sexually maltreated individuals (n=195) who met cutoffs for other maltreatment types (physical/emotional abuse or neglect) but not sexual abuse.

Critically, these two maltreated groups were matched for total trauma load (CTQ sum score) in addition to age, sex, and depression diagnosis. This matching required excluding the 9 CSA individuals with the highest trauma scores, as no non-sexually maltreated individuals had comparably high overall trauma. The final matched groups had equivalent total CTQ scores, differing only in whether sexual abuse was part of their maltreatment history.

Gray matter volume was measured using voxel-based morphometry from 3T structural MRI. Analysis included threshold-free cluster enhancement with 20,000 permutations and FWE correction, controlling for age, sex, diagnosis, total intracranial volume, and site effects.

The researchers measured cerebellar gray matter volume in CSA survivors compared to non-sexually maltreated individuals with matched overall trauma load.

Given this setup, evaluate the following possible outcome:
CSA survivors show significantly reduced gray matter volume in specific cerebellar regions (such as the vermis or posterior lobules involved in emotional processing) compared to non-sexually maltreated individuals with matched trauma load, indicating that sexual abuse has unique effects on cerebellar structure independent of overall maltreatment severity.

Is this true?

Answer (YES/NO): NO